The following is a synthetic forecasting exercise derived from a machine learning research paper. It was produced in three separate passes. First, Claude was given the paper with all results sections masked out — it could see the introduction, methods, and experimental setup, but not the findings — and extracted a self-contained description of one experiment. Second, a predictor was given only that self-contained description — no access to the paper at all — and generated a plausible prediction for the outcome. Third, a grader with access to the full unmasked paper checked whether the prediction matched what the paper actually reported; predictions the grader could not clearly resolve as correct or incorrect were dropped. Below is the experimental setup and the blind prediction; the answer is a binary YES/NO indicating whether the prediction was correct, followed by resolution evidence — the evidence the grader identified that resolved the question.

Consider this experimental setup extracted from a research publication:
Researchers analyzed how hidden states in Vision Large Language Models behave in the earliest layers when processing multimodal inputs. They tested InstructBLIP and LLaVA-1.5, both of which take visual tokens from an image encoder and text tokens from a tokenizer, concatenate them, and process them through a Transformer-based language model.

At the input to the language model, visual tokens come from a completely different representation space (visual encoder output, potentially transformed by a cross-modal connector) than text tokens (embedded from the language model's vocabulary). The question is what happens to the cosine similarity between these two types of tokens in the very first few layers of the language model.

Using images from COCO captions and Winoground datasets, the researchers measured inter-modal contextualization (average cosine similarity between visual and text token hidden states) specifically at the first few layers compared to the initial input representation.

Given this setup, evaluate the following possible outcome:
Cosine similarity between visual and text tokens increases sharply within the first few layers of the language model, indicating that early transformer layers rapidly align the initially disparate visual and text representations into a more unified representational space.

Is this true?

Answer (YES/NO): YES